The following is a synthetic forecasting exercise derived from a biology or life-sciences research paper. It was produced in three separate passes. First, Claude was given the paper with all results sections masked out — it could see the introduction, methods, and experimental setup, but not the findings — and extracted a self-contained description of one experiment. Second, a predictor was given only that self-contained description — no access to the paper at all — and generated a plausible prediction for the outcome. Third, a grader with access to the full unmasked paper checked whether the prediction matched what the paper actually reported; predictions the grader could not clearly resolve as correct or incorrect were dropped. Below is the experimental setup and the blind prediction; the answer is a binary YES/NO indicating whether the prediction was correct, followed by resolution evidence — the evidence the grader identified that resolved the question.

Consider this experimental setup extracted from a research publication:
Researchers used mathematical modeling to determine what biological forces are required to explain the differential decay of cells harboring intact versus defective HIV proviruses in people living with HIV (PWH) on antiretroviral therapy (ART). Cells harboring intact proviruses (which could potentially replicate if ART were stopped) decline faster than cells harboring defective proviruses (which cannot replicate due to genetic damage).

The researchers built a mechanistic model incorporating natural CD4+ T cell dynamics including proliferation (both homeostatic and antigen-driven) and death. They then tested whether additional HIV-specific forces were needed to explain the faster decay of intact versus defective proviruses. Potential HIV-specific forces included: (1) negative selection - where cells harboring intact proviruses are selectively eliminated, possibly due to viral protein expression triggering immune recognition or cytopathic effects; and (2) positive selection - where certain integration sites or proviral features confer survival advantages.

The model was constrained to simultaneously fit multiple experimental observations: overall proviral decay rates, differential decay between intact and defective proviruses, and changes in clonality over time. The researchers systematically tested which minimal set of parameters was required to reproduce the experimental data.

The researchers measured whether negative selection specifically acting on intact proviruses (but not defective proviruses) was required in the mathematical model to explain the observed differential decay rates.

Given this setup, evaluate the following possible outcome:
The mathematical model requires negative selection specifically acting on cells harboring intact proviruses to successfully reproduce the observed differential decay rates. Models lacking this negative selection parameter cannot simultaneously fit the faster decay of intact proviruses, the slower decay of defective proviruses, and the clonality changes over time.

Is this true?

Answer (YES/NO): NO